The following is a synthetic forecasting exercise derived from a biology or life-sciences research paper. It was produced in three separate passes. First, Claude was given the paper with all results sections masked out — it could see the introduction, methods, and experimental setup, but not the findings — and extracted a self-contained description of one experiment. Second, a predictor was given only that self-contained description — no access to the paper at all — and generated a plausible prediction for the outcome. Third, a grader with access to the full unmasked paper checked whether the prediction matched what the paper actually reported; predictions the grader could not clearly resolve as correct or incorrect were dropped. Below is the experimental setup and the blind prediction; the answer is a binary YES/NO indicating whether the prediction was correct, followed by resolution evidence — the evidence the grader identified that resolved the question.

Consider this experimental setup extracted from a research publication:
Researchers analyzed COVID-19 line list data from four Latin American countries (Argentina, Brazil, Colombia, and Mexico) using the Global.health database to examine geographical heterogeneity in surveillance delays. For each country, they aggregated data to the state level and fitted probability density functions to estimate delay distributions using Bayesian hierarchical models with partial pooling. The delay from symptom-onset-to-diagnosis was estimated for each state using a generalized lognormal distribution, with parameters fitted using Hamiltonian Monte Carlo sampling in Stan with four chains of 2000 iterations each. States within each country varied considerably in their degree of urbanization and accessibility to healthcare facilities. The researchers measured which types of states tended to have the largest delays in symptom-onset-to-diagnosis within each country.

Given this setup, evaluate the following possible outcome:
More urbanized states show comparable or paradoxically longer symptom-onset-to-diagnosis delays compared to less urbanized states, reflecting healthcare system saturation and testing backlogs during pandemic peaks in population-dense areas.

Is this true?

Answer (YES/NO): NO